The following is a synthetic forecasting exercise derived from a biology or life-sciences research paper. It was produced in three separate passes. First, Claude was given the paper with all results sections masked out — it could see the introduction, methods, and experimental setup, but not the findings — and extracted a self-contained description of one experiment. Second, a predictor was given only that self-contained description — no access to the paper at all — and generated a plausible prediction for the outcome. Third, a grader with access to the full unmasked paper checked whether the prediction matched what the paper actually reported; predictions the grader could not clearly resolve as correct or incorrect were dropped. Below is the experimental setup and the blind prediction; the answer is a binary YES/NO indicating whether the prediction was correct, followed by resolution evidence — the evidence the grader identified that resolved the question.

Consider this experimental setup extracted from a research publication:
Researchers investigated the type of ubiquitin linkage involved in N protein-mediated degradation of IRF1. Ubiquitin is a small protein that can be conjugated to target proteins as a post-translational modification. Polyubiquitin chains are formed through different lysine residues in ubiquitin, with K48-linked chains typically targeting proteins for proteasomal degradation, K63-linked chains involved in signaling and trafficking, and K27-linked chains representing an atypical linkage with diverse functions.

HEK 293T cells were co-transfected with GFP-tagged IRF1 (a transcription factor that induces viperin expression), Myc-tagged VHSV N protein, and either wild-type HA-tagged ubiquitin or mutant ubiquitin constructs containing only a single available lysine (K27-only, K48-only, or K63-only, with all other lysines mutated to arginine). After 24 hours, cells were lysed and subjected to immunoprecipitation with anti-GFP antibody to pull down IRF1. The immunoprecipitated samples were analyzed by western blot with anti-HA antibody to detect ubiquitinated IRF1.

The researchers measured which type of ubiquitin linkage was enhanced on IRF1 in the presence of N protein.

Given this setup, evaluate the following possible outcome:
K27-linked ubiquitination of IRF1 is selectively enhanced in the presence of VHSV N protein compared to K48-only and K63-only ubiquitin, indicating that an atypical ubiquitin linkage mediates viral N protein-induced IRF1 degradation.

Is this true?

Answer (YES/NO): YES